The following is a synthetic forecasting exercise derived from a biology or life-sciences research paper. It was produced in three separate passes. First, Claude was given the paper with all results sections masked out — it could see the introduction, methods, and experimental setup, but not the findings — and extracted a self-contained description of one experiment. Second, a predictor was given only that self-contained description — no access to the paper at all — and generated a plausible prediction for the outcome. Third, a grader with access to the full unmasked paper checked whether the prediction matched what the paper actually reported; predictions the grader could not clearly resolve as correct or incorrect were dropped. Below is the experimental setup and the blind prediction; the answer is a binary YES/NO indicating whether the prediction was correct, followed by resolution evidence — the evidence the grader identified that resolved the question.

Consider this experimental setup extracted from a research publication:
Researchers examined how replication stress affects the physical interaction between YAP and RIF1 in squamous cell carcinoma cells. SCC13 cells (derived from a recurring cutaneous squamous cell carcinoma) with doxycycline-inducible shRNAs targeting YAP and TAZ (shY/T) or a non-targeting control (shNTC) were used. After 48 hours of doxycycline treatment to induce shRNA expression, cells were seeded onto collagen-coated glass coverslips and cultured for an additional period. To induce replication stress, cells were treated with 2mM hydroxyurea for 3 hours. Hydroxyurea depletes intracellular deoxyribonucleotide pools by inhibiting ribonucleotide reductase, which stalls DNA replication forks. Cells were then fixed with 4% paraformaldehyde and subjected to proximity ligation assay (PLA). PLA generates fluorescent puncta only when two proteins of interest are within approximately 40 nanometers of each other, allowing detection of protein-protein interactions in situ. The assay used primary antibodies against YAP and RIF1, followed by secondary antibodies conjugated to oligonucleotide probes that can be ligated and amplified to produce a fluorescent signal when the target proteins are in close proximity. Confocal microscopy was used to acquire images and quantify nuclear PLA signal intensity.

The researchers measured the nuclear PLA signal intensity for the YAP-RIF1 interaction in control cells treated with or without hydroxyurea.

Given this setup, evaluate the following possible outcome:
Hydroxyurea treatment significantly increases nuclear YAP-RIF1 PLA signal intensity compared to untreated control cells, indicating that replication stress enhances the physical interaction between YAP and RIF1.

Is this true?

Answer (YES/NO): NO